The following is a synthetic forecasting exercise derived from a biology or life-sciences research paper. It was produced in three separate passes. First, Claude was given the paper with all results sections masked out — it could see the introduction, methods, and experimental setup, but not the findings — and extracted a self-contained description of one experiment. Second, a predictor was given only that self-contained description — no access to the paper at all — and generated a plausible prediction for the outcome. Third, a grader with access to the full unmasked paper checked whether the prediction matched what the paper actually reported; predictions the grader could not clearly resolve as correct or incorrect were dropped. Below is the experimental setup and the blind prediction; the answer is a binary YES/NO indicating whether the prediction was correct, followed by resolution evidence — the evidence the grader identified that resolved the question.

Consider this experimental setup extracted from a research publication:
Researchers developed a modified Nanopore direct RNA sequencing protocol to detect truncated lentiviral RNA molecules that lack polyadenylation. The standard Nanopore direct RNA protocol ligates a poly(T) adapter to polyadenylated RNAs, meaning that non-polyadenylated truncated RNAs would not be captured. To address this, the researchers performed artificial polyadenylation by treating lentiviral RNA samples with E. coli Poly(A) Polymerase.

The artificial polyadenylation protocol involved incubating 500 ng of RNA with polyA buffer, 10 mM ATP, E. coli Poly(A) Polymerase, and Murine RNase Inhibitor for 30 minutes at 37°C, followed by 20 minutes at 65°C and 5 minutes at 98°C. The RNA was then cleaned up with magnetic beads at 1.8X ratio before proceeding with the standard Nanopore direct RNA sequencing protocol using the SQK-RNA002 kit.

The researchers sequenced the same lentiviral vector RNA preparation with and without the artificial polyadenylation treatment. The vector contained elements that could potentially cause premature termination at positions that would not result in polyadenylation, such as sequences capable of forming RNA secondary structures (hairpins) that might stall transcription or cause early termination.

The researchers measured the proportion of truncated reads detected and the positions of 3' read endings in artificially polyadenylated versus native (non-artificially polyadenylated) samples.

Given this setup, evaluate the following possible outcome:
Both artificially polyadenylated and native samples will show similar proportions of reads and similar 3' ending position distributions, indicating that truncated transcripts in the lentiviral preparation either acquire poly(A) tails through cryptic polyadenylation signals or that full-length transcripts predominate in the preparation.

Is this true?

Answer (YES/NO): NO